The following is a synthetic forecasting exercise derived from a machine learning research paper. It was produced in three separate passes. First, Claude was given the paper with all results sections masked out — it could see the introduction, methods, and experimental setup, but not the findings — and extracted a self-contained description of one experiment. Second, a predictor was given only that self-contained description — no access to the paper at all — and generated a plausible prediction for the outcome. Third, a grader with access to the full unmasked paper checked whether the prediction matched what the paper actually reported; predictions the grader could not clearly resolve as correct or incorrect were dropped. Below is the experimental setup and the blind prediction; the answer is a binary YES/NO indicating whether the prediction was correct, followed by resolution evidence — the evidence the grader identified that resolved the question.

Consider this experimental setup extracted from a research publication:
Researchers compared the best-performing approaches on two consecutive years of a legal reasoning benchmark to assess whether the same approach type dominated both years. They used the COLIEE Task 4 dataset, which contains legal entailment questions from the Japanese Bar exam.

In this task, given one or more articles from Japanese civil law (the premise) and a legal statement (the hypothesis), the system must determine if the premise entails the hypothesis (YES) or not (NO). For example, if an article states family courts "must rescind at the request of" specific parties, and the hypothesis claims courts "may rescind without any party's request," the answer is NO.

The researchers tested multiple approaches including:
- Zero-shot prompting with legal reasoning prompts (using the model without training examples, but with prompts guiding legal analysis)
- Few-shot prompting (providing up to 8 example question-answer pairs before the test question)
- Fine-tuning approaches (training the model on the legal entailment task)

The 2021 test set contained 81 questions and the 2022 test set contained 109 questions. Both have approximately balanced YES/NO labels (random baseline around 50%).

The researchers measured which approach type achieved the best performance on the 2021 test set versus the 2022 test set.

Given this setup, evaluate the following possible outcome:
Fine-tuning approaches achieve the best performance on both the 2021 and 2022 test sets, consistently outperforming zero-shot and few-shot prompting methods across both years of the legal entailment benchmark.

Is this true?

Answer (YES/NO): NO